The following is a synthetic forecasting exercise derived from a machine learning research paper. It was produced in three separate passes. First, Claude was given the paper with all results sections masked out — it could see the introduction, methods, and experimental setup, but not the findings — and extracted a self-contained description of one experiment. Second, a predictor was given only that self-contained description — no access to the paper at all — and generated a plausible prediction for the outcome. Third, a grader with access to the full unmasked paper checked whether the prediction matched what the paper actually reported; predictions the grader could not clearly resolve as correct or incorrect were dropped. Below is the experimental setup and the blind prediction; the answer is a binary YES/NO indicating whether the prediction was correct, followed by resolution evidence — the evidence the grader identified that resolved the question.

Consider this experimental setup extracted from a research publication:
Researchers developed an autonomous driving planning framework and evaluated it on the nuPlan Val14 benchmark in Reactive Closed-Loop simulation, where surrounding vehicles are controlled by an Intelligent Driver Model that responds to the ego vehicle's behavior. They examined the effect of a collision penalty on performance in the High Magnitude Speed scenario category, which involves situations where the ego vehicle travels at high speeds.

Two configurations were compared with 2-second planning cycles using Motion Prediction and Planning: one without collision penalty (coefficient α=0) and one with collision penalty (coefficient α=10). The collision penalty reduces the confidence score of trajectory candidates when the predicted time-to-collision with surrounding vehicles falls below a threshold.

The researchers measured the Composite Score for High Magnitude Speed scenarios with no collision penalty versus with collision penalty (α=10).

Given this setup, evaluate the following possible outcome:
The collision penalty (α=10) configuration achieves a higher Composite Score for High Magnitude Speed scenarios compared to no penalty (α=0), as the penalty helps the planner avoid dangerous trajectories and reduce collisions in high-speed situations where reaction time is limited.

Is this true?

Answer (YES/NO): NO